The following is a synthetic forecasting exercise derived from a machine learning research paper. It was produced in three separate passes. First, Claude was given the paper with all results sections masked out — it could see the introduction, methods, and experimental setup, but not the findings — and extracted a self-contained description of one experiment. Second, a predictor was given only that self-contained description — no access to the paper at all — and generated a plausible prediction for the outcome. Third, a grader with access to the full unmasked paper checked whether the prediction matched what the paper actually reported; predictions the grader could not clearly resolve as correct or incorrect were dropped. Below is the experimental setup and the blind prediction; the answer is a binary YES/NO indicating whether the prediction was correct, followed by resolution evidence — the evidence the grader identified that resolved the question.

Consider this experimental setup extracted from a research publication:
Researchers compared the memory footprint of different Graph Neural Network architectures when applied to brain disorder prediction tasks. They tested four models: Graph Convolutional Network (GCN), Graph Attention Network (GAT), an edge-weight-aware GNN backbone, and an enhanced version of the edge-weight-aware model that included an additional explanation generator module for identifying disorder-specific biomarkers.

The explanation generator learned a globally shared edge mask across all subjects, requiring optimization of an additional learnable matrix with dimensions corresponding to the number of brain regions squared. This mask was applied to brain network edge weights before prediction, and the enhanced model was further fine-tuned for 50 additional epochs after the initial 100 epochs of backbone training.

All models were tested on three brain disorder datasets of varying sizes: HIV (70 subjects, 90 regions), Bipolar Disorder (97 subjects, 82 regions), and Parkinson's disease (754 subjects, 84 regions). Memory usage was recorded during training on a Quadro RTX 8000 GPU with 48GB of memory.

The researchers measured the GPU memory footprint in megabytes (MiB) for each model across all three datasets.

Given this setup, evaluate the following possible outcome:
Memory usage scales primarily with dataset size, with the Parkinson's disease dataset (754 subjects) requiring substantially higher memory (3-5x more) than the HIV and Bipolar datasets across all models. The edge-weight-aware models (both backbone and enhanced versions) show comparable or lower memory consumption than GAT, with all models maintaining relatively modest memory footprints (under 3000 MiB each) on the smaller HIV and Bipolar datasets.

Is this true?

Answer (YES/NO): NO